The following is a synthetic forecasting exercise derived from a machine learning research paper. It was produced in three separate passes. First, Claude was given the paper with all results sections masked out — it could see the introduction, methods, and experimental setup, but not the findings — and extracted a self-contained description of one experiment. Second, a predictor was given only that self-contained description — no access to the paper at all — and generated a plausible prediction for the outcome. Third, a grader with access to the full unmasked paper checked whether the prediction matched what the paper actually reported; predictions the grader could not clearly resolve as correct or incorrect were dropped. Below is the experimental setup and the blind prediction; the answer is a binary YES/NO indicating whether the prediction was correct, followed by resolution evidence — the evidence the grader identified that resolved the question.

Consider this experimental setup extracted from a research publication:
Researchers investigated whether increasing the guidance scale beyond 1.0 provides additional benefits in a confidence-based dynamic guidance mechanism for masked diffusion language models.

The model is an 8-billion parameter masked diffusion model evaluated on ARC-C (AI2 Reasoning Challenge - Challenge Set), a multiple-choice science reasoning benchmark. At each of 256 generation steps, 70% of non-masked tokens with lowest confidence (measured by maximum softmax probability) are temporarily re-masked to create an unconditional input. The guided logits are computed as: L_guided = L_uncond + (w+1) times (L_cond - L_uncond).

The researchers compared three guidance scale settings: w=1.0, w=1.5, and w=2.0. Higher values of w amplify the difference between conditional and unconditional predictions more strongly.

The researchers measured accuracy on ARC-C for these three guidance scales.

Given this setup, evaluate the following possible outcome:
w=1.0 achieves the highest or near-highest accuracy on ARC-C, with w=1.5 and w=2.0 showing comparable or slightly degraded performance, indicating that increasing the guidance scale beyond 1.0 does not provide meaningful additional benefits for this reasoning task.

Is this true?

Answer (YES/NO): YES